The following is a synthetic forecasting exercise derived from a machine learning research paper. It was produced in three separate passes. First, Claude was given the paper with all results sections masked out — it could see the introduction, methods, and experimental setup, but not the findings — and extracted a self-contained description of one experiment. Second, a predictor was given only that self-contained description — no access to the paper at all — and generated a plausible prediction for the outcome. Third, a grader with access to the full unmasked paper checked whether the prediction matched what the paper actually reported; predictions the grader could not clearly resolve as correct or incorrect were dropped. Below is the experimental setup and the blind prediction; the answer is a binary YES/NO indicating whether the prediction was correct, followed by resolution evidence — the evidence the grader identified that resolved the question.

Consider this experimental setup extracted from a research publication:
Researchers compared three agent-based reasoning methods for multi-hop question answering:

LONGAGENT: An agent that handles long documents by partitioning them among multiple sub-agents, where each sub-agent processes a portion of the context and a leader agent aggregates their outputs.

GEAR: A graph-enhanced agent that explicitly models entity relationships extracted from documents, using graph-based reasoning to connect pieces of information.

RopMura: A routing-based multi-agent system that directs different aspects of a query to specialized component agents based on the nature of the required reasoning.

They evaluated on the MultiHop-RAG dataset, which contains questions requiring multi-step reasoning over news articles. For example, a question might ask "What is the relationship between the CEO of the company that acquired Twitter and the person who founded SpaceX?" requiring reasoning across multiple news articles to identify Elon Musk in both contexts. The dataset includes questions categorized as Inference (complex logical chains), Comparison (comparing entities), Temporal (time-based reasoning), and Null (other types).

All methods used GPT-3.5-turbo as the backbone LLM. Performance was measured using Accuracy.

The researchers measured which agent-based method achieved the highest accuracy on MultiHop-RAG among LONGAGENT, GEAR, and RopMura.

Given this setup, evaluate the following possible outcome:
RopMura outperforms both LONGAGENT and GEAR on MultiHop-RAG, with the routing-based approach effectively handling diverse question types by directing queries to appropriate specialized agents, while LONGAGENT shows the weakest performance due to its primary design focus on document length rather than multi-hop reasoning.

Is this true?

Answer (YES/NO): NO